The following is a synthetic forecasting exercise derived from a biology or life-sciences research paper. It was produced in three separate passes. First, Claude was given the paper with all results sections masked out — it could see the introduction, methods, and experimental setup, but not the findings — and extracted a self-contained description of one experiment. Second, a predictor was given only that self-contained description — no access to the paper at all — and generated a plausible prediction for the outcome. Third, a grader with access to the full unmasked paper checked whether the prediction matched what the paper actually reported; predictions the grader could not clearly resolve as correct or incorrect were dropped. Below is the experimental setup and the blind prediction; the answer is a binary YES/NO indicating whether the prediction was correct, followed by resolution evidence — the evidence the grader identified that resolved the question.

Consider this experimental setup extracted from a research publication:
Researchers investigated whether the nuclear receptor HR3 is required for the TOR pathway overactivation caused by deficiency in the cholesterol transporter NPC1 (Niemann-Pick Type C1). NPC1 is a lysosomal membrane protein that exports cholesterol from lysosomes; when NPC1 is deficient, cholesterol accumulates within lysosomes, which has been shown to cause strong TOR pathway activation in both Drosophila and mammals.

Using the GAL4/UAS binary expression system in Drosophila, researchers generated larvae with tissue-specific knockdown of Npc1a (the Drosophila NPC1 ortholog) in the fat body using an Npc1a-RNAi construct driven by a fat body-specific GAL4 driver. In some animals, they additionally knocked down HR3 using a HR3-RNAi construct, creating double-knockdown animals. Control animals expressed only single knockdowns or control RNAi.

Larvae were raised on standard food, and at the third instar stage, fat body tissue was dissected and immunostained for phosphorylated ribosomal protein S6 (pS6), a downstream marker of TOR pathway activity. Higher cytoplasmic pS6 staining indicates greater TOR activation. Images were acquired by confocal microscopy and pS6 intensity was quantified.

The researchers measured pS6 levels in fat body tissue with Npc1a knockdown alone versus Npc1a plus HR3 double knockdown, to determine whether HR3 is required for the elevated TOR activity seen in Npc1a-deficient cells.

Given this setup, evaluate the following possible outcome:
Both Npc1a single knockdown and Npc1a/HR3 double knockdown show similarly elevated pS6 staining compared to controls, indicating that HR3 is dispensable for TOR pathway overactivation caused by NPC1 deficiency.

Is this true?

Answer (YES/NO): NO